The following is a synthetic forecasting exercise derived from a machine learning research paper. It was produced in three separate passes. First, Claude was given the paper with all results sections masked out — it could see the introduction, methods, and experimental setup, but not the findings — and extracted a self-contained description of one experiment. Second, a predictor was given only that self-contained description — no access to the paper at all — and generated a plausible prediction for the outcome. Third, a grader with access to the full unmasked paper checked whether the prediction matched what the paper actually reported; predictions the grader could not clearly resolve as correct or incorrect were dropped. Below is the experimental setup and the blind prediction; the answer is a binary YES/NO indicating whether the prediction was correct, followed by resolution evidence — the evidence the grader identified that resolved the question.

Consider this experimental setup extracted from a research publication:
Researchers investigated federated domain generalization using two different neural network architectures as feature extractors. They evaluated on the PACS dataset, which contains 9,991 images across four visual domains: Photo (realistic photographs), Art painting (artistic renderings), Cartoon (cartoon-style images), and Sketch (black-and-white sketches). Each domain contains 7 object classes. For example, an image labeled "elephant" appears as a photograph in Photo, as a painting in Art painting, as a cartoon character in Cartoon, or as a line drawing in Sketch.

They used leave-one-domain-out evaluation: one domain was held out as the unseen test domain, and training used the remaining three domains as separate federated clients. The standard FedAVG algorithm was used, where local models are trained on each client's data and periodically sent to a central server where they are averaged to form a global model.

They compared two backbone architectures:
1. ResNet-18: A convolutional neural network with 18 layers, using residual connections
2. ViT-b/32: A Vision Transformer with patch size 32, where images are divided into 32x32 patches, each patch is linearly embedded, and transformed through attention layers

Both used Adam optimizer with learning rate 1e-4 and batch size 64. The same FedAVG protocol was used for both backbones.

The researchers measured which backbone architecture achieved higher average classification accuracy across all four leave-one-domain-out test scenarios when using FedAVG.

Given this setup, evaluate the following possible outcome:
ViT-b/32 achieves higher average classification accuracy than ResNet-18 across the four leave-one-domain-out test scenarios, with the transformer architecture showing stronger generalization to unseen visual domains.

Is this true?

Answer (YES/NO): YES